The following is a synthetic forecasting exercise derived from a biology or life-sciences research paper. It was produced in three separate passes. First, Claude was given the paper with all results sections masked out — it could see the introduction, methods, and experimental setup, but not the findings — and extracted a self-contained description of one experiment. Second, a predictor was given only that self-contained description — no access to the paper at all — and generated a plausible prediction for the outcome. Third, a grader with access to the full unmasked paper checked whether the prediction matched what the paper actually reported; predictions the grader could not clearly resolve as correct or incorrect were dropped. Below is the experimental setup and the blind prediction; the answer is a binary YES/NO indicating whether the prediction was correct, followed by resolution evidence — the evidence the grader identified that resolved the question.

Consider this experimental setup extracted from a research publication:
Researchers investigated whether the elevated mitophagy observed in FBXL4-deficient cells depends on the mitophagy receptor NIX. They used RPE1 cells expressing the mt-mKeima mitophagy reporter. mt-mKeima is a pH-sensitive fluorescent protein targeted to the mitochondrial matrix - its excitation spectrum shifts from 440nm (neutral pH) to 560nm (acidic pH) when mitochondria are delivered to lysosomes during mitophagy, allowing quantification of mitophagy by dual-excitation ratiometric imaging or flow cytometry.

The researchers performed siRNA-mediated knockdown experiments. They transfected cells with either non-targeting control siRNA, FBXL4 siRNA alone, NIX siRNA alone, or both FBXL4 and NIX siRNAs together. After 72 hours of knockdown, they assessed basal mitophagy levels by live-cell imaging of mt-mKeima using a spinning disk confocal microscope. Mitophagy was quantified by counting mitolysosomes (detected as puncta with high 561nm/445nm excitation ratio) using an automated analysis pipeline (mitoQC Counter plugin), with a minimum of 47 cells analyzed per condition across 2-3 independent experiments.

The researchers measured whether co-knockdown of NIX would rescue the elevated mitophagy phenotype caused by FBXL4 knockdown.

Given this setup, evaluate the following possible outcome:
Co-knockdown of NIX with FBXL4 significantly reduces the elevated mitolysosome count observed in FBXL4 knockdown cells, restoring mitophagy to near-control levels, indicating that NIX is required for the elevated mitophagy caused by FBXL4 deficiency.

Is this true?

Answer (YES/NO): YES